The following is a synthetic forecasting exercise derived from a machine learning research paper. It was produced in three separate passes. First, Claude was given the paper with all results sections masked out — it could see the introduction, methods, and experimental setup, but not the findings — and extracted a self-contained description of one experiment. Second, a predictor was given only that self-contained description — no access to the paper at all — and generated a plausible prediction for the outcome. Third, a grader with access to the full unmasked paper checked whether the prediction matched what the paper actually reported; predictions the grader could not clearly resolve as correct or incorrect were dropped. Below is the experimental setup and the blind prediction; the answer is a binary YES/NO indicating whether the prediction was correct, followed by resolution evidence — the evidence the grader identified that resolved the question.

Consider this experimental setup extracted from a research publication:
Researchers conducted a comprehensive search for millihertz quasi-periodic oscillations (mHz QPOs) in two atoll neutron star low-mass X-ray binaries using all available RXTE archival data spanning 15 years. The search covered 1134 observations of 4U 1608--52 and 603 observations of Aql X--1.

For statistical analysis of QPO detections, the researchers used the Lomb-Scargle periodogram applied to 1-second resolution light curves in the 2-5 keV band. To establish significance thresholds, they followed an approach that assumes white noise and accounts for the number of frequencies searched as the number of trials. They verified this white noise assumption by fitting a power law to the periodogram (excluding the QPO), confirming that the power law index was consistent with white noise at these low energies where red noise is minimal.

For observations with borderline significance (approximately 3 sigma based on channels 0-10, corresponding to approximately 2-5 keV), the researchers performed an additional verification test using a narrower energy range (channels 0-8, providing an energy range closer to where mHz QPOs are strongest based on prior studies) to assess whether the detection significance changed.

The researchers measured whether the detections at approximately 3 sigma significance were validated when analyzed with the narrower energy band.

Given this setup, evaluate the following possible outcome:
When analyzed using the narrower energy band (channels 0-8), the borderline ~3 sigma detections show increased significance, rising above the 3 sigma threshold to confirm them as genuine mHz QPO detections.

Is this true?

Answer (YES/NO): YES